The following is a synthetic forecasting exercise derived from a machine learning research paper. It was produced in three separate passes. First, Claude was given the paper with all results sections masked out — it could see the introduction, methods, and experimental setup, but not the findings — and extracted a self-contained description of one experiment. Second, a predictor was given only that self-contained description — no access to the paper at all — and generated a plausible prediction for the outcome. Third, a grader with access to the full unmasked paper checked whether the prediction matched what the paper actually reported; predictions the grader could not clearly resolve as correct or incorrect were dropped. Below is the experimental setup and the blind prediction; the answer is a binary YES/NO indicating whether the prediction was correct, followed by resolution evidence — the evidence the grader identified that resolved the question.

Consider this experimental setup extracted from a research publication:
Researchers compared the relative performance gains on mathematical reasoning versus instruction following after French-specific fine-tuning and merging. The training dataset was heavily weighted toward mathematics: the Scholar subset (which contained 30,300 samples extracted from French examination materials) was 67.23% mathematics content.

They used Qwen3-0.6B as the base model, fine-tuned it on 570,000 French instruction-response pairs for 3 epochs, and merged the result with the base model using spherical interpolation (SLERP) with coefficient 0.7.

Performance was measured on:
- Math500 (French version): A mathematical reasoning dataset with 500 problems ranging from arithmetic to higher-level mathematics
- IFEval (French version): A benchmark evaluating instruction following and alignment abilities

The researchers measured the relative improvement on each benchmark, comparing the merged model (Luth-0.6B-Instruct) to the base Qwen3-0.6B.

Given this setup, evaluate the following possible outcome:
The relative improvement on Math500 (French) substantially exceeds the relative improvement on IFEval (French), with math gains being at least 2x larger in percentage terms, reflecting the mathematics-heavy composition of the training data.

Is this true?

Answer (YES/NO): YES